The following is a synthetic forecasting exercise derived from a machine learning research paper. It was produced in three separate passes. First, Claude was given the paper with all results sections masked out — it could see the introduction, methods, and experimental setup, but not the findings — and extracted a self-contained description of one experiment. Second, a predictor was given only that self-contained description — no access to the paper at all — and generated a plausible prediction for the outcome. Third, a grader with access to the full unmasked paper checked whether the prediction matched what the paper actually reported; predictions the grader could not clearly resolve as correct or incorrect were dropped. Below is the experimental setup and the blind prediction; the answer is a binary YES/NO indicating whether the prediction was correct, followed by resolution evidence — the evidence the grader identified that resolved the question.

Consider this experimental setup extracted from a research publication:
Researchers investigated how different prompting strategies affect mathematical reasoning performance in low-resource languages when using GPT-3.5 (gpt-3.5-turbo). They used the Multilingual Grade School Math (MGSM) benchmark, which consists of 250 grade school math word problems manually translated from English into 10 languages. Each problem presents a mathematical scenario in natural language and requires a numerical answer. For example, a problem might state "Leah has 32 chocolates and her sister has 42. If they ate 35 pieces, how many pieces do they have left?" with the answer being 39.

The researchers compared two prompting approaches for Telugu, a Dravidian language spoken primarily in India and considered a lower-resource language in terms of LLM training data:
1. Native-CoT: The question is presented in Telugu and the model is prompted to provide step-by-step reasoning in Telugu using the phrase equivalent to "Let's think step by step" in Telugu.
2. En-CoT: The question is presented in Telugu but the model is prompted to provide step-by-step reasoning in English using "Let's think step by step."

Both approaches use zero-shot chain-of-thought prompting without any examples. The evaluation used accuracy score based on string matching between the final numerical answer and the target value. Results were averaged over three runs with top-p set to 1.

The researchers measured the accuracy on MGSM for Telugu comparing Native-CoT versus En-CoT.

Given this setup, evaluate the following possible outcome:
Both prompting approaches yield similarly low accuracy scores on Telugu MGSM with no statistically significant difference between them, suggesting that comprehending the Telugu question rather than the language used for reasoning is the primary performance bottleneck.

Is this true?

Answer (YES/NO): NO